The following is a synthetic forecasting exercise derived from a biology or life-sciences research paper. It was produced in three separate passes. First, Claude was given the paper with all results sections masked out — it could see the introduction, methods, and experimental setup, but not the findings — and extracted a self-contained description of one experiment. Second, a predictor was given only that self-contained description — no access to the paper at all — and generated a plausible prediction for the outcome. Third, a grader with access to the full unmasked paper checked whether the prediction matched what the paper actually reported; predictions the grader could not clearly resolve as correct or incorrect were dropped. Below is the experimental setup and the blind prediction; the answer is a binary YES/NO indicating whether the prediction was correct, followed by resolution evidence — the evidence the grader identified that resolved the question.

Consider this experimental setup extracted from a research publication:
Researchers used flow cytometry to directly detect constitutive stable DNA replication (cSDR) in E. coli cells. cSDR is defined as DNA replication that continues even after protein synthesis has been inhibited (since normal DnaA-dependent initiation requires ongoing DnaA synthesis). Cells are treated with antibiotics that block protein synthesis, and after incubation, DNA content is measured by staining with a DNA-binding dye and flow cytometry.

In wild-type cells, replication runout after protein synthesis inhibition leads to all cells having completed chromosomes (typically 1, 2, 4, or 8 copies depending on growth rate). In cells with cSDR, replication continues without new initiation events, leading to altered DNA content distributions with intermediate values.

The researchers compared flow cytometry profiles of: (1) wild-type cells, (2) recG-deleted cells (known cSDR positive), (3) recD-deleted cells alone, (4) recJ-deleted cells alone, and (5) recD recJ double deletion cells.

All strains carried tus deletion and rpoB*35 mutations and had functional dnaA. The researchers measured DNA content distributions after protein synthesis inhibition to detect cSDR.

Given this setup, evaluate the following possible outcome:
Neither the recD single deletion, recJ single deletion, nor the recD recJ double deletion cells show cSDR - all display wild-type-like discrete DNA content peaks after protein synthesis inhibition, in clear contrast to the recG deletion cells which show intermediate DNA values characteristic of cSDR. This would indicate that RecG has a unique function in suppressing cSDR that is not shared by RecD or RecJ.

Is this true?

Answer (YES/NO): NO